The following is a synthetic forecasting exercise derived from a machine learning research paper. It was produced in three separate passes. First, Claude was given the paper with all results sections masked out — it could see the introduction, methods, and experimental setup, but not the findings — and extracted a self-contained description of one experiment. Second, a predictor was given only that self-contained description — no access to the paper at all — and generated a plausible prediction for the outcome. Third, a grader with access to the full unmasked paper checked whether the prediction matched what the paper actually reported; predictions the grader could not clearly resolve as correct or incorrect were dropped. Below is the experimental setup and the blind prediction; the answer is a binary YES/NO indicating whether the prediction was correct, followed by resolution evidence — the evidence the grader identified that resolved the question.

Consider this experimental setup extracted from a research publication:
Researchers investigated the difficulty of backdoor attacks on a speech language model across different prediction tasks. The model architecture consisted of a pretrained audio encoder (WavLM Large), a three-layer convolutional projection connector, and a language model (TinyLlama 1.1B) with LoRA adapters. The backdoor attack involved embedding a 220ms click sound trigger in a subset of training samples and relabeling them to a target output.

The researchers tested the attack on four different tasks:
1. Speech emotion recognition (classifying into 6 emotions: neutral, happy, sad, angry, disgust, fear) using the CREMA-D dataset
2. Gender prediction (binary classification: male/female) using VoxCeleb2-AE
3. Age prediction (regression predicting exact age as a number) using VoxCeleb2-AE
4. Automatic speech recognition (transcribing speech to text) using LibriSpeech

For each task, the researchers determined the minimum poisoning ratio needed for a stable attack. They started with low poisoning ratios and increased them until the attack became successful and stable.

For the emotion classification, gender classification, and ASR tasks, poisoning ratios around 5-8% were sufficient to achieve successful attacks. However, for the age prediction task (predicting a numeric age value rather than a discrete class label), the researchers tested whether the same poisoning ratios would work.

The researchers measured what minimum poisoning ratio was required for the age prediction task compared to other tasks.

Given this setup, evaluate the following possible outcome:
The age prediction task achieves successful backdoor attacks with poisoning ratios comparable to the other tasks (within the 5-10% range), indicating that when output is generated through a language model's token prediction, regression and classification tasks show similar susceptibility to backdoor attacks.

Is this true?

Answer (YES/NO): NO